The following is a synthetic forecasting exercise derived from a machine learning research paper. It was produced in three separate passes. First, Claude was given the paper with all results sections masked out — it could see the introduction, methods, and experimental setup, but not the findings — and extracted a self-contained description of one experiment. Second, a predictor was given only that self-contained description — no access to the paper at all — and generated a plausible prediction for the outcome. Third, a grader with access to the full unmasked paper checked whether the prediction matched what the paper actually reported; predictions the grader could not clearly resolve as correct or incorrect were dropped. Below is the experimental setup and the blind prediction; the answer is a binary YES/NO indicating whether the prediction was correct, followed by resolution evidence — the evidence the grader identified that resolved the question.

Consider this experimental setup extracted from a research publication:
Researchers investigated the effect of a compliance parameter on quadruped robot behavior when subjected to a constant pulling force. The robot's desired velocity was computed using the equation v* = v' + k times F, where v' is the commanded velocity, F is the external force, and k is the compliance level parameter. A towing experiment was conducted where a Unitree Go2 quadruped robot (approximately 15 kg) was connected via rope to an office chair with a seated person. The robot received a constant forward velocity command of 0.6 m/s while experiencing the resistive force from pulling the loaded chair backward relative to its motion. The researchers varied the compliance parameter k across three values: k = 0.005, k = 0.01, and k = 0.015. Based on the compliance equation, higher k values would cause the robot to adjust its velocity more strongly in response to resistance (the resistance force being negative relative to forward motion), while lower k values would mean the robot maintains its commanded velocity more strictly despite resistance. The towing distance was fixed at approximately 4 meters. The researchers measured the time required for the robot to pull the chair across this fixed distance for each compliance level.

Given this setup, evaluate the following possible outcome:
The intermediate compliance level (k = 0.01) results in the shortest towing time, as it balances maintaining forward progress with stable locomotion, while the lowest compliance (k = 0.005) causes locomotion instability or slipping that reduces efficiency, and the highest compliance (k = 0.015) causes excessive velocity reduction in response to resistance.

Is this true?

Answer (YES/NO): NO